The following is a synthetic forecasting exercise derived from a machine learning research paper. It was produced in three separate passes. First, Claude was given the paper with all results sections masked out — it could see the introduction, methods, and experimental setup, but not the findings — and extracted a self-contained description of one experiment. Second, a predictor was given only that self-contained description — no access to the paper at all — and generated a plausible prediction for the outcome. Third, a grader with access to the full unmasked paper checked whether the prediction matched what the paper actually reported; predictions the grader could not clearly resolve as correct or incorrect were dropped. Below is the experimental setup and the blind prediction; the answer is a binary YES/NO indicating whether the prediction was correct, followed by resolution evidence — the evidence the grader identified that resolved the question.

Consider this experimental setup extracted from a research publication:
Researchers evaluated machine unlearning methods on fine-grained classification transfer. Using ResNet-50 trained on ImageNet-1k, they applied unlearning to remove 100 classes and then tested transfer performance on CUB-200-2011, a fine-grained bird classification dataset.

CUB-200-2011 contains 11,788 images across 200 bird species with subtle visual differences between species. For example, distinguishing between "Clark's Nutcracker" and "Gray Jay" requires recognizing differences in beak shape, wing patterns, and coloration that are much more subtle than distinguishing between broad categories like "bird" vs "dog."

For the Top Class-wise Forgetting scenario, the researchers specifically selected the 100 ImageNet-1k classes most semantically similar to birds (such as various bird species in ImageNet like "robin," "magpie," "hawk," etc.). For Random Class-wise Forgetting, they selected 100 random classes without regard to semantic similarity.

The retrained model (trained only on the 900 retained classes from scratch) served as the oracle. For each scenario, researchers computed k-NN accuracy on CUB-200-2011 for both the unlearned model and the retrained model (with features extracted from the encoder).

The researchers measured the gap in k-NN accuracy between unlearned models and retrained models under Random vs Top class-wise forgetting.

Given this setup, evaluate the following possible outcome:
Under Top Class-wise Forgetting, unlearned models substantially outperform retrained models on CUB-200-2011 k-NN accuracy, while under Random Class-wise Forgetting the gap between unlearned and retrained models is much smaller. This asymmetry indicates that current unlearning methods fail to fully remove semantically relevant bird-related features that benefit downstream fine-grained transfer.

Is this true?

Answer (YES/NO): YES